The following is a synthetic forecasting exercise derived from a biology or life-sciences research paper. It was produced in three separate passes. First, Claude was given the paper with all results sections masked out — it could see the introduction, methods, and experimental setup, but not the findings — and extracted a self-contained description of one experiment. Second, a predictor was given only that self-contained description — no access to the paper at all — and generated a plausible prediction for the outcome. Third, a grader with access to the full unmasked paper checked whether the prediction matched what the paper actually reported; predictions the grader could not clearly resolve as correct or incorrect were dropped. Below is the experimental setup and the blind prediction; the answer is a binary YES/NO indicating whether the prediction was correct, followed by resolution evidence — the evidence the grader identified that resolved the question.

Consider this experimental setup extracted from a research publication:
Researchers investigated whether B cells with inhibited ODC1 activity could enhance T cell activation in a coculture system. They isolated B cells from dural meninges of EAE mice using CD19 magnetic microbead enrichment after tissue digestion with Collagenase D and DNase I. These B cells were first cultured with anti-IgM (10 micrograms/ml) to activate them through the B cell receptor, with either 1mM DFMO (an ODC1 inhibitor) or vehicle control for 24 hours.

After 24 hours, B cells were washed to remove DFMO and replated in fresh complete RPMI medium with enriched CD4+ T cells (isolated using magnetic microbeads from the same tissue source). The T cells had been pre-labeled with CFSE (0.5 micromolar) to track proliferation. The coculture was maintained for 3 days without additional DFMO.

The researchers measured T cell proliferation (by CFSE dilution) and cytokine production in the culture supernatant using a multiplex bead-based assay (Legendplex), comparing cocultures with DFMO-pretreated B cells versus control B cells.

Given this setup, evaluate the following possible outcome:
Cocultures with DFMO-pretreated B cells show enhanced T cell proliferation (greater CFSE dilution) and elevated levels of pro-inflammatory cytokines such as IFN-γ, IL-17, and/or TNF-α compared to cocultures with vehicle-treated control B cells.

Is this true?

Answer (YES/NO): YES